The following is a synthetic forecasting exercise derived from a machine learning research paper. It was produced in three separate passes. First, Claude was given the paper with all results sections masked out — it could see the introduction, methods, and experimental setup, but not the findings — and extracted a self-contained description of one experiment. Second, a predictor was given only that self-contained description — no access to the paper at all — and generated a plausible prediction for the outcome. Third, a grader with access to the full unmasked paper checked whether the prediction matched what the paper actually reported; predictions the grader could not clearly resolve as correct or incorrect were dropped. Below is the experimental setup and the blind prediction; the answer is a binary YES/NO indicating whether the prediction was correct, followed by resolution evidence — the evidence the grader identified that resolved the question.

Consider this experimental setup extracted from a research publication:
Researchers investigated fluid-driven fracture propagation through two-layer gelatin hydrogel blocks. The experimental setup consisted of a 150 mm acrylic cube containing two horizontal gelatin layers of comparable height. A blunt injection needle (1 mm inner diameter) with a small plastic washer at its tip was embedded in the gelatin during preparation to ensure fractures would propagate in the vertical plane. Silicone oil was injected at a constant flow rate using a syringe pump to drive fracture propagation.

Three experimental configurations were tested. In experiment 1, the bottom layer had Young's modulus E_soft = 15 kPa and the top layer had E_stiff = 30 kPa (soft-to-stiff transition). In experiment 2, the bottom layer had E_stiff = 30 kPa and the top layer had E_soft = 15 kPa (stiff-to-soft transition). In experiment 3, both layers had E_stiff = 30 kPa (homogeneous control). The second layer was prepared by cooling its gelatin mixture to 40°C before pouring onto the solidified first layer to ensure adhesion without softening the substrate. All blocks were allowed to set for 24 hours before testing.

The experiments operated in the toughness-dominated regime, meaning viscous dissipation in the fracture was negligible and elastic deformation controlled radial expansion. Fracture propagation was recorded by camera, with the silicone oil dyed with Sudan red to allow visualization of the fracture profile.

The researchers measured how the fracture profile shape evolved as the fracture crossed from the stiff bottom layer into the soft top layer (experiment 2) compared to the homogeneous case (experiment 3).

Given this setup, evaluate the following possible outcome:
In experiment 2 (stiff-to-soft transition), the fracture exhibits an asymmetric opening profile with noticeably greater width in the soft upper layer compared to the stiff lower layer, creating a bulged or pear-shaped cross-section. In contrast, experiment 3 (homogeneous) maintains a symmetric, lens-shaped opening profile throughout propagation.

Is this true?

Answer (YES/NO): YES